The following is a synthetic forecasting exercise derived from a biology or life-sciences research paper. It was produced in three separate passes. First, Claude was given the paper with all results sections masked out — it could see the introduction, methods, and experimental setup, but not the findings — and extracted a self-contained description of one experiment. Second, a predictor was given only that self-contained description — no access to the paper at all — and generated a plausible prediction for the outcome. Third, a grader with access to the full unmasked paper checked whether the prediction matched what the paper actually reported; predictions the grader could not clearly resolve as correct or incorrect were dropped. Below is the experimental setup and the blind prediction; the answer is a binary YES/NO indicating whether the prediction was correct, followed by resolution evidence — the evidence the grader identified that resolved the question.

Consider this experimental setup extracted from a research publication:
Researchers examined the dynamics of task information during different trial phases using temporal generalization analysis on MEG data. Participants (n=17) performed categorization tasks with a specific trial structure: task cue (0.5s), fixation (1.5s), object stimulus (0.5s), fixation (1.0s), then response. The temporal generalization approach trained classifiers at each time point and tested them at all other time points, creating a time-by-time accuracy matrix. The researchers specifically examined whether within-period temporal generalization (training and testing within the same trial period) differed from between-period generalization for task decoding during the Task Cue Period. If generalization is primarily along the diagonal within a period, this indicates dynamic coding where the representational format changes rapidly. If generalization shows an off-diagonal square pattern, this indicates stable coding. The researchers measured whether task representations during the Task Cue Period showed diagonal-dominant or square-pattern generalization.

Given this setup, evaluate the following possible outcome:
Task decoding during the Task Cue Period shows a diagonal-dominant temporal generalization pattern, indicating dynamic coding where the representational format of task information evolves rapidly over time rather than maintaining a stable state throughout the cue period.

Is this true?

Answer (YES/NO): NO